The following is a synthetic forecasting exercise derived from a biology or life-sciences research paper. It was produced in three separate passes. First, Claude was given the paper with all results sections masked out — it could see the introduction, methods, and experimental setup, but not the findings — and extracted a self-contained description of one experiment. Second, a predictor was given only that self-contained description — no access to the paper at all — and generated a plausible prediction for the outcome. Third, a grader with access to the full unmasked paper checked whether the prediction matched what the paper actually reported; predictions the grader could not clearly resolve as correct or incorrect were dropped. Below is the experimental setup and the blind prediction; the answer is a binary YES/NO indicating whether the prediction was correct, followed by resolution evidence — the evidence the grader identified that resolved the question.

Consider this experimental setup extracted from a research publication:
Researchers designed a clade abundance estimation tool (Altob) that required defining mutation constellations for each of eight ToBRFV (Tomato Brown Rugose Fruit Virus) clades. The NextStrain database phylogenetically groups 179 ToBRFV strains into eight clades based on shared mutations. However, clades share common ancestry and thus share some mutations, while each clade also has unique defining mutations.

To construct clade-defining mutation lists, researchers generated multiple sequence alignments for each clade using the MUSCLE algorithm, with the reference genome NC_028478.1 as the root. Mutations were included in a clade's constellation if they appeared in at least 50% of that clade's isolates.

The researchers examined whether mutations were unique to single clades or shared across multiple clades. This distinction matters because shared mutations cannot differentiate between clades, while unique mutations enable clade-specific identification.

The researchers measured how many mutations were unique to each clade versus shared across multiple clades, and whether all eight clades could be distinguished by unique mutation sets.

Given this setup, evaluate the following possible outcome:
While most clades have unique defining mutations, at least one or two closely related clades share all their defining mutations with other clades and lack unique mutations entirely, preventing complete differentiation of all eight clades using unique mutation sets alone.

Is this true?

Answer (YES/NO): NO